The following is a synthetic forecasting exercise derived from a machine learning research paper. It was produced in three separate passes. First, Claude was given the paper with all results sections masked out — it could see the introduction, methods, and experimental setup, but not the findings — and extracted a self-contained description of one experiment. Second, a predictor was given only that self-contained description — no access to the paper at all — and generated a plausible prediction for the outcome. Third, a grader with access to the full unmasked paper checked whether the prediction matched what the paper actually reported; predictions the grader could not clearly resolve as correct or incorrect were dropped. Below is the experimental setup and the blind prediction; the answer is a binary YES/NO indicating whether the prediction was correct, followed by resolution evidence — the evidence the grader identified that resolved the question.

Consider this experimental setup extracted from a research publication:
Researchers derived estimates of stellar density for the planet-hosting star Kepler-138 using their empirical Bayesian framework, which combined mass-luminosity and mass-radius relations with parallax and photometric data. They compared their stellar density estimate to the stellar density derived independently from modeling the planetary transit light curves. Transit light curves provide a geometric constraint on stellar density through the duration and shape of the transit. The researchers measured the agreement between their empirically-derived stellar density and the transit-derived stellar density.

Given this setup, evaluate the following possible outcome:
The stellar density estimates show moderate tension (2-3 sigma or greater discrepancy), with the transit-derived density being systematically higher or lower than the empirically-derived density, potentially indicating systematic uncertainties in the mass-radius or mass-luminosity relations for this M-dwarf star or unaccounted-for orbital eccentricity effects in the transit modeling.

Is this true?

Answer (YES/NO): NO